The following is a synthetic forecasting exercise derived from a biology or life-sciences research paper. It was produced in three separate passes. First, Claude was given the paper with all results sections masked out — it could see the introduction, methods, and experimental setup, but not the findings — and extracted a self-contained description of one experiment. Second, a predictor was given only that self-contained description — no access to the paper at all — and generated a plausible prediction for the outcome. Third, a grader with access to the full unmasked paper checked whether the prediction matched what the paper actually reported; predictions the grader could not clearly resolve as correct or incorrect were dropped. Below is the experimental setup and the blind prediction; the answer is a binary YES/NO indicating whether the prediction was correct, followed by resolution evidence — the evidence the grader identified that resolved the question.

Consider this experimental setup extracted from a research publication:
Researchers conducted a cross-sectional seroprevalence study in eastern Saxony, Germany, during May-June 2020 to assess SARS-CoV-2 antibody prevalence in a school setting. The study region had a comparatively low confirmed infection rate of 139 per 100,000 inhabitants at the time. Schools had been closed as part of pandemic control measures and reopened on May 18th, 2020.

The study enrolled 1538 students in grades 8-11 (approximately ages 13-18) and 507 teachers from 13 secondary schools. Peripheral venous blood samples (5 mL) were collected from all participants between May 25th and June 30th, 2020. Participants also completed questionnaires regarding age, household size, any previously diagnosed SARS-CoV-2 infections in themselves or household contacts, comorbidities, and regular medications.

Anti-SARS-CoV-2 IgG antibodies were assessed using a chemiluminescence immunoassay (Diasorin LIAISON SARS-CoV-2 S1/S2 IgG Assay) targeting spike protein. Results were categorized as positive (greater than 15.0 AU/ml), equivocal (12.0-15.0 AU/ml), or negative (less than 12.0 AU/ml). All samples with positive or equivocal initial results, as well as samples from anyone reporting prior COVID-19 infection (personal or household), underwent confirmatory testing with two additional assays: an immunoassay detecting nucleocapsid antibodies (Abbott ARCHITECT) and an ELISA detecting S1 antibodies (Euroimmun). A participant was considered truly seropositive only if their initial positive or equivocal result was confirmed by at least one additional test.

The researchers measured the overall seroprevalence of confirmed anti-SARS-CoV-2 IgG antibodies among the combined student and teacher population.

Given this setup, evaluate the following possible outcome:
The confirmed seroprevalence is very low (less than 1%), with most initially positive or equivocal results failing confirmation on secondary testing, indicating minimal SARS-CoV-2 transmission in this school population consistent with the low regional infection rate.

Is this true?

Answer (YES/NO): YES